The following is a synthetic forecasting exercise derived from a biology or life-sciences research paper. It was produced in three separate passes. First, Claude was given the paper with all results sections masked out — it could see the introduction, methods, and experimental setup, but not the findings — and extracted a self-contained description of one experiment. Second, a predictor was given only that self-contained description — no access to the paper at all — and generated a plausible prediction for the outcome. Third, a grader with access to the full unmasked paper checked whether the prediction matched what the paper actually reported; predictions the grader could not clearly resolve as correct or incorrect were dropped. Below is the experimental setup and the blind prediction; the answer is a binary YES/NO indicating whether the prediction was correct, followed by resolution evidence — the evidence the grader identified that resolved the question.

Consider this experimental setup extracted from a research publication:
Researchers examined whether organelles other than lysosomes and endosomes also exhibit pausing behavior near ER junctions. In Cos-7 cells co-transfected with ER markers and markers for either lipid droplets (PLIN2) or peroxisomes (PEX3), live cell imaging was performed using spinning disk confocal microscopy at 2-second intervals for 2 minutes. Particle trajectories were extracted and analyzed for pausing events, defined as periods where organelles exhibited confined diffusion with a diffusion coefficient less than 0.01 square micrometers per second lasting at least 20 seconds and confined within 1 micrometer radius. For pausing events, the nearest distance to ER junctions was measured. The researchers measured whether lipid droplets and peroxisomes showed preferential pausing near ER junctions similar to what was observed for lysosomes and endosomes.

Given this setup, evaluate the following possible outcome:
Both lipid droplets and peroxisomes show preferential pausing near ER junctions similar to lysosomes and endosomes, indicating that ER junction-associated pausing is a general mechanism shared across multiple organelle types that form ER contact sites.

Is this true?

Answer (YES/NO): YES